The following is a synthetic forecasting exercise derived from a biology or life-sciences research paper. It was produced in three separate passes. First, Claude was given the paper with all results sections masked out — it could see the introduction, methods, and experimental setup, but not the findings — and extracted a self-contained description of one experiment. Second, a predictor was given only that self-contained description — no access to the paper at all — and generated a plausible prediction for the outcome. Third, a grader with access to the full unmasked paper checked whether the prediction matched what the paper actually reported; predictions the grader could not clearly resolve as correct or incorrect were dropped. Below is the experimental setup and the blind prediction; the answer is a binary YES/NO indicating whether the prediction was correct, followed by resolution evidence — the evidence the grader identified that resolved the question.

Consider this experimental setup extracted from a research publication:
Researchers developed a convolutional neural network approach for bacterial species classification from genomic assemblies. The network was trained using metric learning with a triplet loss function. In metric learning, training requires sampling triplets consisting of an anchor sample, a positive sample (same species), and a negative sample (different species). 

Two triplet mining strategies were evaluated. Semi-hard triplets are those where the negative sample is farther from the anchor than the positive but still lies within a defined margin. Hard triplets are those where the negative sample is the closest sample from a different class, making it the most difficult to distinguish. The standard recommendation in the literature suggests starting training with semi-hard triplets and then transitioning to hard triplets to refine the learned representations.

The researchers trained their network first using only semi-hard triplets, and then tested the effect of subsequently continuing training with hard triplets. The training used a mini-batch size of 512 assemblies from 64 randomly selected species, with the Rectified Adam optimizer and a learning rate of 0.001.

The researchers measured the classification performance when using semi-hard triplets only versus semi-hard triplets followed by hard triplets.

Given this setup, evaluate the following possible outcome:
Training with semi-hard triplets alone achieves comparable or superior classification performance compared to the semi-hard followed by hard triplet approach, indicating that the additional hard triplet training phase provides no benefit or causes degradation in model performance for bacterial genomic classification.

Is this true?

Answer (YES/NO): YES